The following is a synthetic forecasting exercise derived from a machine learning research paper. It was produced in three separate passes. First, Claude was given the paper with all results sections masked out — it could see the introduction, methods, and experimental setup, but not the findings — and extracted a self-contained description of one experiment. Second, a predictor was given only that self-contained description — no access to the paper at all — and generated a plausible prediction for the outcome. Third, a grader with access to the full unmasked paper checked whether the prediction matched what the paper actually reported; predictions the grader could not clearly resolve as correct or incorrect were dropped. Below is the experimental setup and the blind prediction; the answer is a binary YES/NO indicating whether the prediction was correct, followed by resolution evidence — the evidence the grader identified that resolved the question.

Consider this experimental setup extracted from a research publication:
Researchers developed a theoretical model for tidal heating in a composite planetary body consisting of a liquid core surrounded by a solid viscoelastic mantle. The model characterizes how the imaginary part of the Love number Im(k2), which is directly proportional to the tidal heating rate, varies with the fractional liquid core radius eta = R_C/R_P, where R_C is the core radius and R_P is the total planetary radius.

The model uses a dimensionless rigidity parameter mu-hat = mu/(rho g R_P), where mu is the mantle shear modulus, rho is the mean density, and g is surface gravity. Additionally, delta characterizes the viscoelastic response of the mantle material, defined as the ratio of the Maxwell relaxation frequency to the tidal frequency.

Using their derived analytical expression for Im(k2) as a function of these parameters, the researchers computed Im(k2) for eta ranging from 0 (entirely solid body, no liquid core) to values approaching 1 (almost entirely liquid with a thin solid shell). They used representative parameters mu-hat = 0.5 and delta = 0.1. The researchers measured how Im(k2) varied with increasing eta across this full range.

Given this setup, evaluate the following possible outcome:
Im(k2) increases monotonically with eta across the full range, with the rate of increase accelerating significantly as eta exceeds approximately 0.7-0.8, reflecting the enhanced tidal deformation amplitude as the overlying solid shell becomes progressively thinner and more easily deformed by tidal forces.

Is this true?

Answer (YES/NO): NO